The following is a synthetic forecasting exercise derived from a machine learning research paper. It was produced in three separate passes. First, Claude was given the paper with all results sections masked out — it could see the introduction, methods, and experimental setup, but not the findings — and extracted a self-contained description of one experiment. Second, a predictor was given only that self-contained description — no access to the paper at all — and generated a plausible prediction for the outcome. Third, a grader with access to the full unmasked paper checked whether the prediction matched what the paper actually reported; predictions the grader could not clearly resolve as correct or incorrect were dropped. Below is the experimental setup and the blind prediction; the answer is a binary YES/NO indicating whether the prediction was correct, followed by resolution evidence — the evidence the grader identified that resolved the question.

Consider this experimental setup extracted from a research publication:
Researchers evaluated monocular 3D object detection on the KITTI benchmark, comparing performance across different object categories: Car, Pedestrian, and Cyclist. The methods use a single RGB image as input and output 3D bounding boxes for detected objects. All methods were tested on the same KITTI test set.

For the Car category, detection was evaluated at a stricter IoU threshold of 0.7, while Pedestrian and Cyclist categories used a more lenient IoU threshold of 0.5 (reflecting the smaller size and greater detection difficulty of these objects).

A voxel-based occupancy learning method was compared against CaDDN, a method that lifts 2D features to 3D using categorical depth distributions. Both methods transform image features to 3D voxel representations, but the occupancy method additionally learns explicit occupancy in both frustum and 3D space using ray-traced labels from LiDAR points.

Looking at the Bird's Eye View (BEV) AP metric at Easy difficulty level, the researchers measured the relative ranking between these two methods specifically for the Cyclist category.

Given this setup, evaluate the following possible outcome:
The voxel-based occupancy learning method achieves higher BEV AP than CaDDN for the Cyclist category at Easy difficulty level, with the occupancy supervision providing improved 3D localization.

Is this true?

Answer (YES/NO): NO